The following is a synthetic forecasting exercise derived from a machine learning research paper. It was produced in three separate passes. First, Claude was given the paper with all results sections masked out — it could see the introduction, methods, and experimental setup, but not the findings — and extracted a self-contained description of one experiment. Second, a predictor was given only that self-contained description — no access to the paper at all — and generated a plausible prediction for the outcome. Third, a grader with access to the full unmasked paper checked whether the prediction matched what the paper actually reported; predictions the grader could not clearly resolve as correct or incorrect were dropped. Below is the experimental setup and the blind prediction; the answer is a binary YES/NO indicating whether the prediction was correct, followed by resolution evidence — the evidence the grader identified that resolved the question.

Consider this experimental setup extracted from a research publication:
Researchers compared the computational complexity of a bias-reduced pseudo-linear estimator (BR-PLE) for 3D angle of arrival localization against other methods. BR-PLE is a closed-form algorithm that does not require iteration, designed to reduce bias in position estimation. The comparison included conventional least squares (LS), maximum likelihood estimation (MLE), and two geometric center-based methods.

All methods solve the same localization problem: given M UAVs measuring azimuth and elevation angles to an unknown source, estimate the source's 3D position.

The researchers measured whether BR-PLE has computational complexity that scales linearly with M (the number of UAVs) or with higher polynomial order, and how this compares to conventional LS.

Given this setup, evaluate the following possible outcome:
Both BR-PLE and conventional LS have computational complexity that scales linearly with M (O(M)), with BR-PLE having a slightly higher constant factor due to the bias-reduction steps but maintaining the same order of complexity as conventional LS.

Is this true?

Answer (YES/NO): YES